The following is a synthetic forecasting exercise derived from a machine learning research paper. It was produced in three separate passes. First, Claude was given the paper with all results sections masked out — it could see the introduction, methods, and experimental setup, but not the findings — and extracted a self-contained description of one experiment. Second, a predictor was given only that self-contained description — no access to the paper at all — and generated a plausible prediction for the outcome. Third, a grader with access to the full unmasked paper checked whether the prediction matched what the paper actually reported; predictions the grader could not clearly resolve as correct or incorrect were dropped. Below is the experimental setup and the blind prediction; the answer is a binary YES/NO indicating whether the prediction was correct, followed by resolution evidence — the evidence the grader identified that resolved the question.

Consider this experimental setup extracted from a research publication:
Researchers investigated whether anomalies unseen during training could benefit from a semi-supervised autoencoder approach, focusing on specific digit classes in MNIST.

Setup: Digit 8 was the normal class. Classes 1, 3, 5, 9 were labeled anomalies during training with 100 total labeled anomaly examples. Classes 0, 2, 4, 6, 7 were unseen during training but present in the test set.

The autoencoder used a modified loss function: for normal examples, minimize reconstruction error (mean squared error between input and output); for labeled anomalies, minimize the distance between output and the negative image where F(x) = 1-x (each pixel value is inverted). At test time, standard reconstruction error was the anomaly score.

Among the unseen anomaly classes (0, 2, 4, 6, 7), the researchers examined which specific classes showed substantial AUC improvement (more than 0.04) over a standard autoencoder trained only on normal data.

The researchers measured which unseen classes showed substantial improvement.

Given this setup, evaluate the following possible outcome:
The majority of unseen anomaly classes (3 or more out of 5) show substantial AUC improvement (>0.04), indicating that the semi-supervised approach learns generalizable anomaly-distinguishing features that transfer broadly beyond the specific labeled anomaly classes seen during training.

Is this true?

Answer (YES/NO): NO